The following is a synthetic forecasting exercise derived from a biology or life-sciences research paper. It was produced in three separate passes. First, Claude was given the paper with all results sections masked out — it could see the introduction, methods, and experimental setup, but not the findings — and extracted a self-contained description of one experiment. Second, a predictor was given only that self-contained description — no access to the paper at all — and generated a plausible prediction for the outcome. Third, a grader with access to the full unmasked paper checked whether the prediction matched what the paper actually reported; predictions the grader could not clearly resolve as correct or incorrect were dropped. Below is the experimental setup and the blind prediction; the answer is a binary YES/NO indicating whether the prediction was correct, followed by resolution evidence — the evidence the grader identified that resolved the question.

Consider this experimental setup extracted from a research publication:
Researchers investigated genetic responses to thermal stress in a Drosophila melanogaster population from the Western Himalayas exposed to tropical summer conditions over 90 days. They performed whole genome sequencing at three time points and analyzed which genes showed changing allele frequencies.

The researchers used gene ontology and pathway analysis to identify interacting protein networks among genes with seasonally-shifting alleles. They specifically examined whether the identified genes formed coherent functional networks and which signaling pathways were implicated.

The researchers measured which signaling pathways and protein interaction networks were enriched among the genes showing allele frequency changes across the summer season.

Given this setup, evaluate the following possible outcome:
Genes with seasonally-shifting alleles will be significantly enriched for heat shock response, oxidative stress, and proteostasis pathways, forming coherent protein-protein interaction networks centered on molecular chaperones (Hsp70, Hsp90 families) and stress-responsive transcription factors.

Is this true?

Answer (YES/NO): NO